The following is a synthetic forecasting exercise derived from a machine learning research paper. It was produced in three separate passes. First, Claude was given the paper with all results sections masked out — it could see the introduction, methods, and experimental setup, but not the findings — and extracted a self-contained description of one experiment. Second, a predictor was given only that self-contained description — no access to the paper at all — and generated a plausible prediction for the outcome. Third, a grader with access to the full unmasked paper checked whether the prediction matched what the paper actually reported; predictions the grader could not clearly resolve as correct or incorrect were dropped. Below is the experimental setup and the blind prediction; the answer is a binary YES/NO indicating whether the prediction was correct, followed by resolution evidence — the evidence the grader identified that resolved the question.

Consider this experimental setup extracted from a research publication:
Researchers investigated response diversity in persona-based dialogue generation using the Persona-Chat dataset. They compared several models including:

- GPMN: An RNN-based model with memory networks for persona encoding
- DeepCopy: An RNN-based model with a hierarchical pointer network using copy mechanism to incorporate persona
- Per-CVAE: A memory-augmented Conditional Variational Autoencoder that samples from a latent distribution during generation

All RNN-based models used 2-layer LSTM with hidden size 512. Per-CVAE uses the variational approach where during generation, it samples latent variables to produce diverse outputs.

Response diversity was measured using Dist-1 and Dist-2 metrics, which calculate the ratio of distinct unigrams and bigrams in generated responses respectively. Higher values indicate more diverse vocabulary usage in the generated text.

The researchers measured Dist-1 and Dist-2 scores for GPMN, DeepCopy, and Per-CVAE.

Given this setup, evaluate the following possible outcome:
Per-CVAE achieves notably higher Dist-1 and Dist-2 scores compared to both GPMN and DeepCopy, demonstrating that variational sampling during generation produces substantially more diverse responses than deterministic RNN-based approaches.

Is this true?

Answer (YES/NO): YES